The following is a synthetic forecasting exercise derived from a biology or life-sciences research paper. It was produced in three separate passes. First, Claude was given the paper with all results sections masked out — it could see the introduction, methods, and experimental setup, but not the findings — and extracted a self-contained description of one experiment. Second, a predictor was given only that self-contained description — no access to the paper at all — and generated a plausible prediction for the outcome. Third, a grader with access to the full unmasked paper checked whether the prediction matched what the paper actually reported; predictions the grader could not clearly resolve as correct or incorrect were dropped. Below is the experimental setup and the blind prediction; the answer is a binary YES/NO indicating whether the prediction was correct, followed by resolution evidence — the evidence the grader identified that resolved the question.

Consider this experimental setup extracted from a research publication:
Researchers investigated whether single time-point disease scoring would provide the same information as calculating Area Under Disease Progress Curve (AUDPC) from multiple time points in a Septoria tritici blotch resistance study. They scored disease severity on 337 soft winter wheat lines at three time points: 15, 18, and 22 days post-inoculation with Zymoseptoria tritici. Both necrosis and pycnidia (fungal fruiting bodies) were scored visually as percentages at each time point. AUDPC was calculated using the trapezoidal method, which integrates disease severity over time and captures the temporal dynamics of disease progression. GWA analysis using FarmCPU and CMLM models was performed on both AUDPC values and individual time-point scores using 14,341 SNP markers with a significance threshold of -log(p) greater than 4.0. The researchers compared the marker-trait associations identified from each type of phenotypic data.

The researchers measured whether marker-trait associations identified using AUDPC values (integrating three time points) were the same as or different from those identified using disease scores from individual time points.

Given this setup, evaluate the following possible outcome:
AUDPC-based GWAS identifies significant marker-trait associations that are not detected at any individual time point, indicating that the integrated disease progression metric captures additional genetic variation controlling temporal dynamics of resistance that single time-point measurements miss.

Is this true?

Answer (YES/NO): NO